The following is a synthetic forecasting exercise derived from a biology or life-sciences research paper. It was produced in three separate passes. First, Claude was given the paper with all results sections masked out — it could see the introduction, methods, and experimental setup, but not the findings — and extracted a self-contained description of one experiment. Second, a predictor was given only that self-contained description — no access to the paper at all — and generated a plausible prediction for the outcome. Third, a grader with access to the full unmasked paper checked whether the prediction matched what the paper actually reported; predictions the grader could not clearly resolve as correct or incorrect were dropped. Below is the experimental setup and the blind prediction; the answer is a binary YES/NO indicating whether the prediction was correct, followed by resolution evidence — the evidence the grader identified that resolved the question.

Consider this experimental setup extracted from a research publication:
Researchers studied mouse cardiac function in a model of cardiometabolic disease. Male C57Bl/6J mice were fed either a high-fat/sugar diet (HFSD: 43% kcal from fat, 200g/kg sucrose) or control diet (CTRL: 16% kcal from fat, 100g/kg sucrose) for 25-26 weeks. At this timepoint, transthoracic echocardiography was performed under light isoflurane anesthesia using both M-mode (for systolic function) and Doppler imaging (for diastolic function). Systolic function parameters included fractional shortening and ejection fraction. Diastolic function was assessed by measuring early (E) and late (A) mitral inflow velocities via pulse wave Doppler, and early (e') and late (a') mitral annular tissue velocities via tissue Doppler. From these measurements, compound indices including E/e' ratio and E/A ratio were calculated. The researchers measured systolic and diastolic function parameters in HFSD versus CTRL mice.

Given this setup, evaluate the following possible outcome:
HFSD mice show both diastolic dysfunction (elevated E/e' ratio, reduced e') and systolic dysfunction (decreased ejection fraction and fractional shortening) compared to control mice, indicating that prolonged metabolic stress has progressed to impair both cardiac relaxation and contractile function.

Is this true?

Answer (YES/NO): NO